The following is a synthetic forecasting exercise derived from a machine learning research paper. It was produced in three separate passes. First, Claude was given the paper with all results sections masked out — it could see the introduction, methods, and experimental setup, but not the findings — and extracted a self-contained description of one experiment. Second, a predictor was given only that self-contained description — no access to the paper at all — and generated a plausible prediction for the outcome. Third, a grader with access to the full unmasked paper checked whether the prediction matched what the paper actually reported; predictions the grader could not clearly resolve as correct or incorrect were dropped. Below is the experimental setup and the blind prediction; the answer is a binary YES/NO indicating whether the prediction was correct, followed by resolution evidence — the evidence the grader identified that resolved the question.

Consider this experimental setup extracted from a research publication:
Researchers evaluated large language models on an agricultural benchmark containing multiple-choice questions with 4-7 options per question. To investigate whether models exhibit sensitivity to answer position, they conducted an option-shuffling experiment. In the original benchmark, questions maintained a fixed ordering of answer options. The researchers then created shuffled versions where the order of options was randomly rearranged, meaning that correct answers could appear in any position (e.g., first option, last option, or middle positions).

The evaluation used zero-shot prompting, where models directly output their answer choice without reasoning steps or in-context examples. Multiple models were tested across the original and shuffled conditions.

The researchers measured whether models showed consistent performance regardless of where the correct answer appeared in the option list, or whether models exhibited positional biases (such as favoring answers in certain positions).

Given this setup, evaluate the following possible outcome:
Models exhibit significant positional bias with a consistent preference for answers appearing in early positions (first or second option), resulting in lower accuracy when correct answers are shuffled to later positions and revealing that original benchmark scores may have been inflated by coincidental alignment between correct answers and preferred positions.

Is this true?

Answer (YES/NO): YES